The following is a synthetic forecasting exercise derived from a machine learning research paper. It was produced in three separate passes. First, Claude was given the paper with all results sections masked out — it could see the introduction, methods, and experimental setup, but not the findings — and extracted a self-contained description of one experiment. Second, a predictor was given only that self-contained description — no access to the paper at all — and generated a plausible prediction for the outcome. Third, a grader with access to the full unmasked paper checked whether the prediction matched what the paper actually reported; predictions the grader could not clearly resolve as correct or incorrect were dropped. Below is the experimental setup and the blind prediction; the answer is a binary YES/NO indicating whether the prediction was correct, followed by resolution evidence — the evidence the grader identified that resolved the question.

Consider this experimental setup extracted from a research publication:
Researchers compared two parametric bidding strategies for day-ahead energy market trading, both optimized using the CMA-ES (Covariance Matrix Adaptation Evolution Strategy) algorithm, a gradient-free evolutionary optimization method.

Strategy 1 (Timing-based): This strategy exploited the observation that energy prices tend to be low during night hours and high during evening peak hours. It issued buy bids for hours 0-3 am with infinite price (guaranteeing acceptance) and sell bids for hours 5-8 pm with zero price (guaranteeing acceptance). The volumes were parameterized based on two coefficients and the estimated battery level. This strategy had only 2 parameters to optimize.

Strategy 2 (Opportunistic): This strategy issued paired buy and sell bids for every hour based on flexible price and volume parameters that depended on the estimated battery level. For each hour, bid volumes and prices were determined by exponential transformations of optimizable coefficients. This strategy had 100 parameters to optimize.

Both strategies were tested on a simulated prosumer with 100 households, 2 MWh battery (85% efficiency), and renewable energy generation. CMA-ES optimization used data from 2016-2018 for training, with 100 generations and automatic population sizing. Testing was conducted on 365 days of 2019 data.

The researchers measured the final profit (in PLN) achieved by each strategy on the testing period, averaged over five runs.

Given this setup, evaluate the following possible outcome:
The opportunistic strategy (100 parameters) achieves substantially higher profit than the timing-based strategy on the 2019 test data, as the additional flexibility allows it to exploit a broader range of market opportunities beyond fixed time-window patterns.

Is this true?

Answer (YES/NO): YES